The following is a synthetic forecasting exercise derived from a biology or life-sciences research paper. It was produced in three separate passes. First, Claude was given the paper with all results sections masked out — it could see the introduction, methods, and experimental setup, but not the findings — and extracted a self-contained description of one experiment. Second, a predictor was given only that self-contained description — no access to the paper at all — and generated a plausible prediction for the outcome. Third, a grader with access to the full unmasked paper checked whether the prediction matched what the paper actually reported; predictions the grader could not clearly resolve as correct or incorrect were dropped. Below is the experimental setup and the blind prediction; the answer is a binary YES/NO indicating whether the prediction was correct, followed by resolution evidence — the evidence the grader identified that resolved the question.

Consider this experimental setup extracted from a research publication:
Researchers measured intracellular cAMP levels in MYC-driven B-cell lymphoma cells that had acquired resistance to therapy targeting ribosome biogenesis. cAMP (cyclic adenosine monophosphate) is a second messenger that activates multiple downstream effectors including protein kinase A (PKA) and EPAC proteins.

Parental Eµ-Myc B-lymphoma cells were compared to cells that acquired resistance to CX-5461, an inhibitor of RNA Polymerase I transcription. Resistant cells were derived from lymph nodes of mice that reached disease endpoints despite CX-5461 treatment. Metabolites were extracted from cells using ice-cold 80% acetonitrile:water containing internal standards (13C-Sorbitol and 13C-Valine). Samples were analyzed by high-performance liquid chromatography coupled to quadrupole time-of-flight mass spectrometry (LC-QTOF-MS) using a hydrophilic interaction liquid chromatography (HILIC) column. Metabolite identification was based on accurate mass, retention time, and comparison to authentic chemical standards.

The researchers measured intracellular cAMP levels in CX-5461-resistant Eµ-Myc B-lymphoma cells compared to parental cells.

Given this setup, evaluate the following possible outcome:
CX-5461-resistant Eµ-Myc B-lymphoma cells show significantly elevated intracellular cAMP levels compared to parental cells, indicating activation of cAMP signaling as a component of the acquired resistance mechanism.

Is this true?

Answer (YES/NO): NO